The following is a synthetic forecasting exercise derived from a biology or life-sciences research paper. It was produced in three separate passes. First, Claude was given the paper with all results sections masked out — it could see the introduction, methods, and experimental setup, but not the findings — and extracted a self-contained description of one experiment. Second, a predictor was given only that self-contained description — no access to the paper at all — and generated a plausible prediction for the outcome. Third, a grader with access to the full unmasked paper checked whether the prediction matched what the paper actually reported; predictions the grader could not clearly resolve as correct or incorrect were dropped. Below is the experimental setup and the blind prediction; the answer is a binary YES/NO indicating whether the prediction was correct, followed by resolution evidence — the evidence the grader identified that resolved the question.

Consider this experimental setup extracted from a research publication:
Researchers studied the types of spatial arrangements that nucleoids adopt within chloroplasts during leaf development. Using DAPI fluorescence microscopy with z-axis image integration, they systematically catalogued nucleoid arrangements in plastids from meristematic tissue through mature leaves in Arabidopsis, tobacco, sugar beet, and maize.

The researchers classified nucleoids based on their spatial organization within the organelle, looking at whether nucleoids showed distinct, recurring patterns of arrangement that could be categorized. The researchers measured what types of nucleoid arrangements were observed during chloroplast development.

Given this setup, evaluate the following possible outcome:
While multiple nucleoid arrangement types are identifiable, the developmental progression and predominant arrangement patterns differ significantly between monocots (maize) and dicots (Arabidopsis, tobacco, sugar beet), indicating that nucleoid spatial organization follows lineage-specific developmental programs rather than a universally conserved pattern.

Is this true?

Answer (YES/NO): NO